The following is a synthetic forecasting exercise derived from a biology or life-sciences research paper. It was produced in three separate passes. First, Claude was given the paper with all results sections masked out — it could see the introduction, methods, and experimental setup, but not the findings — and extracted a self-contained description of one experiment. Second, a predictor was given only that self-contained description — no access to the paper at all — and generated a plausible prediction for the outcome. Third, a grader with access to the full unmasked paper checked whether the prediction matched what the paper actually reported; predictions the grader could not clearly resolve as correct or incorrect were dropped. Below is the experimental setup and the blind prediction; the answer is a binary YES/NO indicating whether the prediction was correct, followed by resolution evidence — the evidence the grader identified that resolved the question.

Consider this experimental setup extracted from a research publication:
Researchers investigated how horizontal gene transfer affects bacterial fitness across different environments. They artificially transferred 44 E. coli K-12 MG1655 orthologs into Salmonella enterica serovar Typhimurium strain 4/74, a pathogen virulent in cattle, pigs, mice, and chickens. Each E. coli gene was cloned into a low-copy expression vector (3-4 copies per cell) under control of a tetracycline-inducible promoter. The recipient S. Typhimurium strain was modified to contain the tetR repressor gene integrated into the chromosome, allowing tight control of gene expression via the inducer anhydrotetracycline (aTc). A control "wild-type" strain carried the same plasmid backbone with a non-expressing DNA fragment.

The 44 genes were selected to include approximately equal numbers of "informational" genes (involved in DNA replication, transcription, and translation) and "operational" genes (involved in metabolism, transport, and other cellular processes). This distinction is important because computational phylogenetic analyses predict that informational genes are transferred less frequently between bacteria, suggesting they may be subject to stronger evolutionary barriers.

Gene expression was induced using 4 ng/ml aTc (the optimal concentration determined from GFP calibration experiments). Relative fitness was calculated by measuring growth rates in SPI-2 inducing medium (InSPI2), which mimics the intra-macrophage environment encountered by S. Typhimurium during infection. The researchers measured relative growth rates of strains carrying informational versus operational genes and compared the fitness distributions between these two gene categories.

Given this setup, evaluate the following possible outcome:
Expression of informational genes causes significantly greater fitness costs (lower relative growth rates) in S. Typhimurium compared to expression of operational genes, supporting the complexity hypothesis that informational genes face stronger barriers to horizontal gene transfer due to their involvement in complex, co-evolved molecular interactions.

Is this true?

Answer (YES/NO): NO